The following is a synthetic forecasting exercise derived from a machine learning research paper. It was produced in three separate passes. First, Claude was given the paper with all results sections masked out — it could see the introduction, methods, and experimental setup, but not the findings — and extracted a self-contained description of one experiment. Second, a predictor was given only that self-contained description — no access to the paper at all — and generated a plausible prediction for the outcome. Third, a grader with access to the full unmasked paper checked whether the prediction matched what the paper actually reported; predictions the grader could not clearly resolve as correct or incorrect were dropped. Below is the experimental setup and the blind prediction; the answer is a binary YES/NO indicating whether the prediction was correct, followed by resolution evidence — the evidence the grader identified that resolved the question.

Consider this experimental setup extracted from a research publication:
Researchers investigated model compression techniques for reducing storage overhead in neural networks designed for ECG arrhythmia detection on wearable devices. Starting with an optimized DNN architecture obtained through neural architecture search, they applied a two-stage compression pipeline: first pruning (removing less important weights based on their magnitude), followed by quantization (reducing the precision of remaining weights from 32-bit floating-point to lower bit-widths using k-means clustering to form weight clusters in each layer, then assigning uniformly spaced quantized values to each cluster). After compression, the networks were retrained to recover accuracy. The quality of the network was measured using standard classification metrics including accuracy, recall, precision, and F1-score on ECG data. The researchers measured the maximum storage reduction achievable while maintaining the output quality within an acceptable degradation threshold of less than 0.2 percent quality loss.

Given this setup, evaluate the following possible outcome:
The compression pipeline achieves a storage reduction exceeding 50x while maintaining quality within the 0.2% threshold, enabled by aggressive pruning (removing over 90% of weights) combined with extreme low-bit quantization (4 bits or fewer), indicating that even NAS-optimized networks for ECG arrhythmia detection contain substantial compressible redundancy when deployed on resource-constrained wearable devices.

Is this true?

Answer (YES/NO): YES